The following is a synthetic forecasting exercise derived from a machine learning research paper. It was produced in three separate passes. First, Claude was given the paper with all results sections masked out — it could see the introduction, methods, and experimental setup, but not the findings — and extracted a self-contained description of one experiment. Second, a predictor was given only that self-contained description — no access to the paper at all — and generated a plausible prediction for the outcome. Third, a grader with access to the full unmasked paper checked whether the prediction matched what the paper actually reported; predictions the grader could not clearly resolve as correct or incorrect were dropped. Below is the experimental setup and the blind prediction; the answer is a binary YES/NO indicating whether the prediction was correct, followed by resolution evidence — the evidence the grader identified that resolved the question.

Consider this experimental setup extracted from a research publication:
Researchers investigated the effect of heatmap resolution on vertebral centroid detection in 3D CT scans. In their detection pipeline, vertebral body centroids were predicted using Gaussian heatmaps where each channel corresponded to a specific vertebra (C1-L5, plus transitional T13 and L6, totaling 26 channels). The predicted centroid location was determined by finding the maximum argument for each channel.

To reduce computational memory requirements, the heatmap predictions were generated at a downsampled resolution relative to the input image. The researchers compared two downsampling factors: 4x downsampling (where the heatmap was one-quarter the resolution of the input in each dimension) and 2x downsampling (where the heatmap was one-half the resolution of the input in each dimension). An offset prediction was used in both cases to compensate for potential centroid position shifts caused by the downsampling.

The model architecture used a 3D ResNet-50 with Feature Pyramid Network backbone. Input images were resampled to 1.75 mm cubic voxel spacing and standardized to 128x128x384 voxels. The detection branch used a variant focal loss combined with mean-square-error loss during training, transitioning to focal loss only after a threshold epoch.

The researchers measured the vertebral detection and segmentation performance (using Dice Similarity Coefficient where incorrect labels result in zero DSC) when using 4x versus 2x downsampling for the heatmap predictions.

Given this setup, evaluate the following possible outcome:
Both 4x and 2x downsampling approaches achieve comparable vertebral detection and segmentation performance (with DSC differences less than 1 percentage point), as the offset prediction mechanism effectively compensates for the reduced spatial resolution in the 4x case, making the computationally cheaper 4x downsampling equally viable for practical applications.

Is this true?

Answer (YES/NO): NO